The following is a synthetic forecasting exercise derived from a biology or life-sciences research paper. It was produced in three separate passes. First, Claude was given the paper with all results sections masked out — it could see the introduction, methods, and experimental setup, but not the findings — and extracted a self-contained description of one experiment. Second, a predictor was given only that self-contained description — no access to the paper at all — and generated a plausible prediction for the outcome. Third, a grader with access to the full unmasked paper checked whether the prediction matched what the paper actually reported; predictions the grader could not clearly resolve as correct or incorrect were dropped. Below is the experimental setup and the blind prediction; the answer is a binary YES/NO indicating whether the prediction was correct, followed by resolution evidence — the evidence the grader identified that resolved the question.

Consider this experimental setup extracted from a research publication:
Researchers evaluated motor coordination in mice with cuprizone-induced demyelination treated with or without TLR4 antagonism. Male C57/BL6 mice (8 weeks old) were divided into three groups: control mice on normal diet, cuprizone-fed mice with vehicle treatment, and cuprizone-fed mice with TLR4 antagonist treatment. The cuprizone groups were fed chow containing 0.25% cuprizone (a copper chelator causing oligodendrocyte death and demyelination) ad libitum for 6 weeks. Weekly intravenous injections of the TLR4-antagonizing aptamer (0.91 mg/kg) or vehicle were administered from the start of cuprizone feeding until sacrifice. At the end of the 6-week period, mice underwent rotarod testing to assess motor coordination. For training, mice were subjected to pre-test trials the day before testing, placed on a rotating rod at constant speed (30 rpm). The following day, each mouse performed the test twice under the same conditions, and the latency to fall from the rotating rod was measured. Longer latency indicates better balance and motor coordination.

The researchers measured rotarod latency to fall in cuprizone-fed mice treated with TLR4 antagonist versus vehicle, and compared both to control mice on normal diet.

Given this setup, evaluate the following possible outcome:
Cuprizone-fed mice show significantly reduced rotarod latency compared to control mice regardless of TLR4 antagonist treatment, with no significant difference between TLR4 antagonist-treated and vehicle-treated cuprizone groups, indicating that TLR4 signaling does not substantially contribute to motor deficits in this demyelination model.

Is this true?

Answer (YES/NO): NO